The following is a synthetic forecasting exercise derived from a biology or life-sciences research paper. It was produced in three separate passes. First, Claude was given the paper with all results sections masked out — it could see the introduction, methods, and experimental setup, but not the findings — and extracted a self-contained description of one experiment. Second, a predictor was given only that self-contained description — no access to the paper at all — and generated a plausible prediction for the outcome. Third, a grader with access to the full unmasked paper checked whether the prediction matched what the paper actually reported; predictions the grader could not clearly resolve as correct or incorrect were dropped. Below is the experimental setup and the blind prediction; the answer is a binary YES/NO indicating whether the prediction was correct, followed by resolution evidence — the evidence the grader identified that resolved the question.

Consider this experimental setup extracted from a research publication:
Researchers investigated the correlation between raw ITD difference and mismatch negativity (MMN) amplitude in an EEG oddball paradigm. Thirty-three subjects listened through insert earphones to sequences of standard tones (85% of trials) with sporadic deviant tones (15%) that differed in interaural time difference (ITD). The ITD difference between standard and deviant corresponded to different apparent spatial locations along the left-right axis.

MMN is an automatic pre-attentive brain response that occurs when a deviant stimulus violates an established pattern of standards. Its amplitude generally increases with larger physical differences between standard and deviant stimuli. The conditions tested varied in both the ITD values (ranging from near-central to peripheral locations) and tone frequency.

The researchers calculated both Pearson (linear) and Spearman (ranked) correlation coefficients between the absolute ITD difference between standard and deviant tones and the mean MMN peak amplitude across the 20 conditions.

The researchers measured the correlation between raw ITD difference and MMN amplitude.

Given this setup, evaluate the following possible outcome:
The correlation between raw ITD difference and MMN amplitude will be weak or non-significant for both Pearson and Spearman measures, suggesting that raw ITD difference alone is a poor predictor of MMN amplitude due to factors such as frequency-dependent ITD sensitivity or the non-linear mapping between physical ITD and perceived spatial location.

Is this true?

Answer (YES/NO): YES